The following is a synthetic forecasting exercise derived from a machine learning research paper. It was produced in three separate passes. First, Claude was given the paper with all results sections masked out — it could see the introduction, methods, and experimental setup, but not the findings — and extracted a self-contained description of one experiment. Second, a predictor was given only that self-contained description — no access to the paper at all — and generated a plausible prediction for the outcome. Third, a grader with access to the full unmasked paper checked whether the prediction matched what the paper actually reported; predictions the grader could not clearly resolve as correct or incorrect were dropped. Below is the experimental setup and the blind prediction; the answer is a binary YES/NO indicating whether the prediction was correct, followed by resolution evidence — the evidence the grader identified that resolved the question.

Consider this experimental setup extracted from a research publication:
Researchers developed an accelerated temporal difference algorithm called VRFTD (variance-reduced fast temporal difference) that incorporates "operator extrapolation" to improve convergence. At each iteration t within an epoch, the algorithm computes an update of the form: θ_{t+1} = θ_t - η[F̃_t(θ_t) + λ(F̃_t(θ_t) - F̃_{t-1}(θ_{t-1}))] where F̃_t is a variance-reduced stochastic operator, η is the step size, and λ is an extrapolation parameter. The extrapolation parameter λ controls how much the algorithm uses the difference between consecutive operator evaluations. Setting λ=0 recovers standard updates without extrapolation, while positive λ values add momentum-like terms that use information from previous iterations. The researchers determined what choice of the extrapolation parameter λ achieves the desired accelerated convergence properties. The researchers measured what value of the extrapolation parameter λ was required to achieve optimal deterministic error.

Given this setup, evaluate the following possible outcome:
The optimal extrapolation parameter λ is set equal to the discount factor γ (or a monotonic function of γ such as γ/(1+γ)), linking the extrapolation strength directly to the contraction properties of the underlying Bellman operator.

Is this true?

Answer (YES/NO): NO